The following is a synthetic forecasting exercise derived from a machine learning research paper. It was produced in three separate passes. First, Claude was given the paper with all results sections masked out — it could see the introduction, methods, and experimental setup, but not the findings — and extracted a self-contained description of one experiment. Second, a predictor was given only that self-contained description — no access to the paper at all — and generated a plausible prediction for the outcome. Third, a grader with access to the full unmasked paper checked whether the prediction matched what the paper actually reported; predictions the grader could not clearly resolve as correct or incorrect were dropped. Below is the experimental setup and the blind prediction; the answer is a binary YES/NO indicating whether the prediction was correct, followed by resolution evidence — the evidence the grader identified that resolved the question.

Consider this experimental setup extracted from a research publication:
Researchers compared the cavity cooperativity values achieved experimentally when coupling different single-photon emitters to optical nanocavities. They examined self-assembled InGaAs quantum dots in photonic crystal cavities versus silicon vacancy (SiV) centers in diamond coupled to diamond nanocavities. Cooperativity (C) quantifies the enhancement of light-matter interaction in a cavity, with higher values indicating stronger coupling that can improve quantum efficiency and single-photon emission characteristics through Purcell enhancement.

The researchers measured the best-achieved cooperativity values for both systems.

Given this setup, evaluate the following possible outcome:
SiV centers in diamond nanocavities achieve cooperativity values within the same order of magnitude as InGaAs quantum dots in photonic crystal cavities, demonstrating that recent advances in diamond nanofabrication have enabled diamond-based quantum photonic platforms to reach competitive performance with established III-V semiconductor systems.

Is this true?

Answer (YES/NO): YES